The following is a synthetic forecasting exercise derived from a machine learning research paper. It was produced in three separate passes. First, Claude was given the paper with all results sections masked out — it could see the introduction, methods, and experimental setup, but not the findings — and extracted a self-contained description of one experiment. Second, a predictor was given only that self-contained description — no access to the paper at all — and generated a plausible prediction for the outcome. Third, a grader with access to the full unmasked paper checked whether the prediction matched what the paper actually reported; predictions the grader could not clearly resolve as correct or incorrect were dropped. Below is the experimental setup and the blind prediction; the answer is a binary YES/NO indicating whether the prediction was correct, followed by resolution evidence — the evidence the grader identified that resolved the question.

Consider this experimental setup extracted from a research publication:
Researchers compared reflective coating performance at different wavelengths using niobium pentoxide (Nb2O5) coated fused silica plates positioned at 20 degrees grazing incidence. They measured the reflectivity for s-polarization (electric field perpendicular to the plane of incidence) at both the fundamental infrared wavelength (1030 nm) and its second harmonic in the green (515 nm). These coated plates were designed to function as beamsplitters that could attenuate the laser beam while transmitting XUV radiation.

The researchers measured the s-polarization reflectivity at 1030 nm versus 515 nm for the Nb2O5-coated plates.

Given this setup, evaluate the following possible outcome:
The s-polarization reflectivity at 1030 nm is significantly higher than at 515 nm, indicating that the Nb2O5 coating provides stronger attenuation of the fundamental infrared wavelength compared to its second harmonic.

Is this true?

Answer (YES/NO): NO